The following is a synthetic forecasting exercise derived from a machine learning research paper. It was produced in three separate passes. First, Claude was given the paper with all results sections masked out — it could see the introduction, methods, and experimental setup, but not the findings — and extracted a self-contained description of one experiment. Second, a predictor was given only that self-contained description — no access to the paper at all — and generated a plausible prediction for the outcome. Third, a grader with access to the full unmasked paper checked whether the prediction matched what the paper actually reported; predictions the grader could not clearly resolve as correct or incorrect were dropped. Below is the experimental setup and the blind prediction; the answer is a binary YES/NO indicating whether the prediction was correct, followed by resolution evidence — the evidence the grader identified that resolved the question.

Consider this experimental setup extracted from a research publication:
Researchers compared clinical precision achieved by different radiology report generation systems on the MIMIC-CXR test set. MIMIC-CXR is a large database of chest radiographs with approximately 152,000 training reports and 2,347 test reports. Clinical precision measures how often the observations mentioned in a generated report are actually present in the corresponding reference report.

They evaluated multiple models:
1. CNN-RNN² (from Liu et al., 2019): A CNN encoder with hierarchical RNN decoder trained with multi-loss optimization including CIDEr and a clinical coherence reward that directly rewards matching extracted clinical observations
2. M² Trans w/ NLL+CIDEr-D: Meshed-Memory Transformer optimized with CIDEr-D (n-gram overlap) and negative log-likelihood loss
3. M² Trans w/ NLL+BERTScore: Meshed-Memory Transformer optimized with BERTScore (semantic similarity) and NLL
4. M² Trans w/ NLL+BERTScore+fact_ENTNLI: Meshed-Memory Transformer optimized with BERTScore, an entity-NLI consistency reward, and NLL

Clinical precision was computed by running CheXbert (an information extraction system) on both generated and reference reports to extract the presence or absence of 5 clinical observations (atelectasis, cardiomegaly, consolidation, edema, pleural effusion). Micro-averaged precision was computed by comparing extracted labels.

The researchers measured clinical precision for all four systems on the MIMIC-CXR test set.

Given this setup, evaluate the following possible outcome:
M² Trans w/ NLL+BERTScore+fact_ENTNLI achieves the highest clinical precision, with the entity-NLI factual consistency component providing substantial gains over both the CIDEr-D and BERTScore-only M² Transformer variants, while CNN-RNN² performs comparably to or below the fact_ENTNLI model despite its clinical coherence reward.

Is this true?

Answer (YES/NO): NO